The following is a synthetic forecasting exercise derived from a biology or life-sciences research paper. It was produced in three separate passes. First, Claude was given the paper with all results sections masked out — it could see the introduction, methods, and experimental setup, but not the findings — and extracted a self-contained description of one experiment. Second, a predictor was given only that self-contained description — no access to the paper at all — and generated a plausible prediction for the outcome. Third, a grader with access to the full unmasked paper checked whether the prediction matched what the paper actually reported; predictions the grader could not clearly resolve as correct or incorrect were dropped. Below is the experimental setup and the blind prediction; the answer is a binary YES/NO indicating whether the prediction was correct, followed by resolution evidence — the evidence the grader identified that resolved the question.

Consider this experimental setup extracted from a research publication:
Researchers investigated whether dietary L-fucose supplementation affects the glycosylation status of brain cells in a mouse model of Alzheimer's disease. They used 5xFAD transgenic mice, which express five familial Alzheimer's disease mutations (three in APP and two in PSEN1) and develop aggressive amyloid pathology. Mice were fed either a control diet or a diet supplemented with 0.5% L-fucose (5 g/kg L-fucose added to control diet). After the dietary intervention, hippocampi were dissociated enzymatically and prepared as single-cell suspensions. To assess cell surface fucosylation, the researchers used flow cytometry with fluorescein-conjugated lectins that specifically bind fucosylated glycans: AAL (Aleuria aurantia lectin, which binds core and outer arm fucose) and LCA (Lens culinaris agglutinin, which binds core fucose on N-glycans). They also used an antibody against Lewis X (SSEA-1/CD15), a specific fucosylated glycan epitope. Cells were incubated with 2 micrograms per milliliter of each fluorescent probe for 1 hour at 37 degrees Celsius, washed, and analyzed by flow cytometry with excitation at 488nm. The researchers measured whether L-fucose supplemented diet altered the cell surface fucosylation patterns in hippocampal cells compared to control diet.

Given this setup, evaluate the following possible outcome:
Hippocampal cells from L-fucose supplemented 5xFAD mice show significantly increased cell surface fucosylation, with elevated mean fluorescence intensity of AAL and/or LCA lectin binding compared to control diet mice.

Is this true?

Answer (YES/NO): NO